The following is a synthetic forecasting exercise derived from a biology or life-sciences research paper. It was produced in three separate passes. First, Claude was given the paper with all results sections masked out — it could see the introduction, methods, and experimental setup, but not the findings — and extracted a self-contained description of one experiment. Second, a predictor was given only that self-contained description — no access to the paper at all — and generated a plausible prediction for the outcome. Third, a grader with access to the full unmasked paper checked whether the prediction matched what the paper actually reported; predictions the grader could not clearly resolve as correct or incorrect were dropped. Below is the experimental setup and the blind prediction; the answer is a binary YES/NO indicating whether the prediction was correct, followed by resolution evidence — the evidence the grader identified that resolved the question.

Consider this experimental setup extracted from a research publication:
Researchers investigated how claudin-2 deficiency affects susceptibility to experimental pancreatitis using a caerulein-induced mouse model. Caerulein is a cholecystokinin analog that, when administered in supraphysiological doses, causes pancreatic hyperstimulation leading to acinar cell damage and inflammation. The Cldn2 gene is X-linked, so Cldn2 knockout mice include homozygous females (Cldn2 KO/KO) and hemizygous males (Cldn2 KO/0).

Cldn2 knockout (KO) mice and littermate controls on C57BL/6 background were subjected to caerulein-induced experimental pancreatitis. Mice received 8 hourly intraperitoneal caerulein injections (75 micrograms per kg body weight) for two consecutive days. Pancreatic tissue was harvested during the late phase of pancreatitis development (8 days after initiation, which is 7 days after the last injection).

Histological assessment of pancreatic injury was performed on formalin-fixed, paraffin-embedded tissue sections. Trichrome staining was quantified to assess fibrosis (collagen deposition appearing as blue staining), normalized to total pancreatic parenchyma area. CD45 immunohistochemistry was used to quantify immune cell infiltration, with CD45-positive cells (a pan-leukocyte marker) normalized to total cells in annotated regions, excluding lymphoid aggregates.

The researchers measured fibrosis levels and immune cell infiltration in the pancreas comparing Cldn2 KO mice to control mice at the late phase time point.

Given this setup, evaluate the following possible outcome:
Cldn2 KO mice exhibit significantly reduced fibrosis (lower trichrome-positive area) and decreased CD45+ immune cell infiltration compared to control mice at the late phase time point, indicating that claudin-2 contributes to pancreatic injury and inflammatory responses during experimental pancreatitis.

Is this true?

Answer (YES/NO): NO